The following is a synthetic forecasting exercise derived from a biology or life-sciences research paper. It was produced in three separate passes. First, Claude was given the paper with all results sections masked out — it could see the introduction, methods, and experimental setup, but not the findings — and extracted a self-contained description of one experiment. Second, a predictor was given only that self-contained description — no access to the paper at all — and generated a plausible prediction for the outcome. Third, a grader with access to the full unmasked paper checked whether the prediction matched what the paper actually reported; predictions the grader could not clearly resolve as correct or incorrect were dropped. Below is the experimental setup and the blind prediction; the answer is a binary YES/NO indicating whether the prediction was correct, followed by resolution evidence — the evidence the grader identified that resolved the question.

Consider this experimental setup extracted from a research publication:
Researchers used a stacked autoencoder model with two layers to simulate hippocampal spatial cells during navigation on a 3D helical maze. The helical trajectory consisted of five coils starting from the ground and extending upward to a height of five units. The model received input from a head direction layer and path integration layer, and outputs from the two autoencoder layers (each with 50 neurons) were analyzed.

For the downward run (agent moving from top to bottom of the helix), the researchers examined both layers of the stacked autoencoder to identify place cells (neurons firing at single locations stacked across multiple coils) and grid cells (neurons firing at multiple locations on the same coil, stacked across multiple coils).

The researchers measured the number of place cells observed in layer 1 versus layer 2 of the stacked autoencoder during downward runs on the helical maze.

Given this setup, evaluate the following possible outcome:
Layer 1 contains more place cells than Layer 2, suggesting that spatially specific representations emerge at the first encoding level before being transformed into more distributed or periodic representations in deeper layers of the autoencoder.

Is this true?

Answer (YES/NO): NO